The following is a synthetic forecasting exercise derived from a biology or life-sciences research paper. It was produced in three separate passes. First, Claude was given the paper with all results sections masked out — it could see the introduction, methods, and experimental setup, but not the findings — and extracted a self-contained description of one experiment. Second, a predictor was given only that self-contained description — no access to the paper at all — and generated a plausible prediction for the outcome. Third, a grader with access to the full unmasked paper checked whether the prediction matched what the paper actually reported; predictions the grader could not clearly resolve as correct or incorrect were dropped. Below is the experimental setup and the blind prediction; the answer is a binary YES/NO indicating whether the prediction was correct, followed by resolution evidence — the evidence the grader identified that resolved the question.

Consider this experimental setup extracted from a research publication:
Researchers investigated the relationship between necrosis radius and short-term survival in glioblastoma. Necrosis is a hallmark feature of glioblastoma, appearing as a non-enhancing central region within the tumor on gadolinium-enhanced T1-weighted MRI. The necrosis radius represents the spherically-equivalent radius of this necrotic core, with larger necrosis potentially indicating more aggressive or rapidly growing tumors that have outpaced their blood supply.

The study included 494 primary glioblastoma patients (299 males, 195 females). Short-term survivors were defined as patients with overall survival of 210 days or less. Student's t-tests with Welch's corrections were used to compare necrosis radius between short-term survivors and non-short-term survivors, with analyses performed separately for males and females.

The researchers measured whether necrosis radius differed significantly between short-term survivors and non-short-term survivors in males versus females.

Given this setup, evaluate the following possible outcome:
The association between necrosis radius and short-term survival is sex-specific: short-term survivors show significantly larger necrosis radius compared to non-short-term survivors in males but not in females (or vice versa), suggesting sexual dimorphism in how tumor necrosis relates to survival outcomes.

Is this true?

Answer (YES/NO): NO